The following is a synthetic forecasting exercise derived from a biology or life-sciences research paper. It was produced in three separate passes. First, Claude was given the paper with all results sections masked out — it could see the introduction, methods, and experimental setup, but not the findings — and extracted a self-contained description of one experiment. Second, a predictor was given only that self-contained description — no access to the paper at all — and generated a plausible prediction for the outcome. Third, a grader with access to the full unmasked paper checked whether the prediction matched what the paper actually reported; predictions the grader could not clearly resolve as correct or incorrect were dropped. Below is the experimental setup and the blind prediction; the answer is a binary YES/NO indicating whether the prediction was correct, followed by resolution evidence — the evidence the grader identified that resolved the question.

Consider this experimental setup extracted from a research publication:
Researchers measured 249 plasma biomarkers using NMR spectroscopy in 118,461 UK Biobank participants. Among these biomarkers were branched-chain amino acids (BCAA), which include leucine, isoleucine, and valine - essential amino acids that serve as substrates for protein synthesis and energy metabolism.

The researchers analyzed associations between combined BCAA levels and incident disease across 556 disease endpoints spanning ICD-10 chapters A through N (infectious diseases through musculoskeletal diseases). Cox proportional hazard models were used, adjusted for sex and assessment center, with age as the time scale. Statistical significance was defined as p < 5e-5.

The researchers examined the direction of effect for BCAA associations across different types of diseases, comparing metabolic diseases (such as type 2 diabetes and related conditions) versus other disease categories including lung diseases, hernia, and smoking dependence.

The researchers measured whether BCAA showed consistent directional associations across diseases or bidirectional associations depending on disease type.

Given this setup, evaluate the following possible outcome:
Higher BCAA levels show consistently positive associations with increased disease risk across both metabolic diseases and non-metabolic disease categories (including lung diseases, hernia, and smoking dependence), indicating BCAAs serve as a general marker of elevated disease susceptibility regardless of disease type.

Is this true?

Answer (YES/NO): NO